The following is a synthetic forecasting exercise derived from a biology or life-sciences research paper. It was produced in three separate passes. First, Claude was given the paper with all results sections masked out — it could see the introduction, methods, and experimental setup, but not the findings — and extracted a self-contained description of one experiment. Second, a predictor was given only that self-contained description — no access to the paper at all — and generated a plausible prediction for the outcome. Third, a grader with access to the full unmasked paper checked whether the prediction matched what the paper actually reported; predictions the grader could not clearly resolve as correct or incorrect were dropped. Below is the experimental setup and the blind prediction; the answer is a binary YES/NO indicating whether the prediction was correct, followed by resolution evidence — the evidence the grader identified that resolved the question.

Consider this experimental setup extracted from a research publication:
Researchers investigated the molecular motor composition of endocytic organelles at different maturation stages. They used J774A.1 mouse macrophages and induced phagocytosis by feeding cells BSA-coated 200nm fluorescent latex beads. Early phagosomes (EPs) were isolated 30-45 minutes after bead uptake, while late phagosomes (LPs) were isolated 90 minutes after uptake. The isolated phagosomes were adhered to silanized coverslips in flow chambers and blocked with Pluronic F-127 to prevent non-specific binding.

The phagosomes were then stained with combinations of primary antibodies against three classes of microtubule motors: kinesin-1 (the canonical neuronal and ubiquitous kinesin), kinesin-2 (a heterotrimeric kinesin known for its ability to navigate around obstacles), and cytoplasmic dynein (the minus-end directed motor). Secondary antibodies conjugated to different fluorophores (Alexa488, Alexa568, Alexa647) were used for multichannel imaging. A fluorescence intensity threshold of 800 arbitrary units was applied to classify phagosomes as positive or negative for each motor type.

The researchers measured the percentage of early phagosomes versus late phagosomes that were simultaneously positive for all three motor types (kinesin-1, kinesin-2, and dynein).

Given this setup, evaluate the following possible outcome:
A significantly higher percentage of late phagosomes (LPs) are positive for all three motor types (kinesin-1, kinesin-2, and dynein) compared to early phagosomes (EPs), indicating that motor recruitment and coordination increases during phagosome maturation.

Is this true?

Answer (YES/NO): YES